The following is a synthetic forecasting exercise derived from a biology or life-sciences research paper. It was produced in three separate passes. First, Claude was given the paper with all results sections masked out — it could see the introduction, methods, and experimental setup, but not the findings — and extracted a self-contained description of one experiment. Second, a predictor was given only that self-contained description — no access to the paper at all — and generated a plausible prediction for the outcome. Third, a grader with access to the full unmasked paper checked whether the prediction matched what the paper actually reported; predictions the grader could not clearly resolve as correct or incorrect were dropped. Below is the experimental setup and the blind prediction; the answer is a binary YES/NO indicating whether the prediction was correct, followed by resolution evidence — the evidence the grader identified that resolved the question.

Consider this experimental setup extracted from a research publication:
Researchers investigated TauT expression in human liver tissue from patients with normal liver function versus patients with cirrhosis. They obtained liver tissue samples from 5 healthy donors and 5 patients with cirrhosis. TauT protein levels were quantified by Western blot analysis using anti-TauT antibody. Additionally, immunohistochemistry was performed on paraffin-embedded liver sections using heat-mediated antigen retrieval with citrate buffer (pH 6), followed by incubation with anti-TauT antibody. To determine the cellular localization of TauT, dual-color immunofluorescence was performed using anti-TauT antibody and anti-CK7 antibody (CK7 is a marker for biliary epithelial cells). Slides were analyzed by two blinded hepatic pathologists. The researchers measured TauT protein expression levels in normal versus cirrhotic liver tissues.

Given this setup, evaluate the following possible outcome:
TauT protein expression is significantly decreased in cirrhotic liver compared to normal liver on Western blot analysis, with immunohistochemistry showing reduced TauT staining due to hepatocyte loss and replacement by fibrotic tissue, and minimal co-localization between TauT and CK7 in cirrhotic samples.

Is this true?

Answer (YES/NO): NO